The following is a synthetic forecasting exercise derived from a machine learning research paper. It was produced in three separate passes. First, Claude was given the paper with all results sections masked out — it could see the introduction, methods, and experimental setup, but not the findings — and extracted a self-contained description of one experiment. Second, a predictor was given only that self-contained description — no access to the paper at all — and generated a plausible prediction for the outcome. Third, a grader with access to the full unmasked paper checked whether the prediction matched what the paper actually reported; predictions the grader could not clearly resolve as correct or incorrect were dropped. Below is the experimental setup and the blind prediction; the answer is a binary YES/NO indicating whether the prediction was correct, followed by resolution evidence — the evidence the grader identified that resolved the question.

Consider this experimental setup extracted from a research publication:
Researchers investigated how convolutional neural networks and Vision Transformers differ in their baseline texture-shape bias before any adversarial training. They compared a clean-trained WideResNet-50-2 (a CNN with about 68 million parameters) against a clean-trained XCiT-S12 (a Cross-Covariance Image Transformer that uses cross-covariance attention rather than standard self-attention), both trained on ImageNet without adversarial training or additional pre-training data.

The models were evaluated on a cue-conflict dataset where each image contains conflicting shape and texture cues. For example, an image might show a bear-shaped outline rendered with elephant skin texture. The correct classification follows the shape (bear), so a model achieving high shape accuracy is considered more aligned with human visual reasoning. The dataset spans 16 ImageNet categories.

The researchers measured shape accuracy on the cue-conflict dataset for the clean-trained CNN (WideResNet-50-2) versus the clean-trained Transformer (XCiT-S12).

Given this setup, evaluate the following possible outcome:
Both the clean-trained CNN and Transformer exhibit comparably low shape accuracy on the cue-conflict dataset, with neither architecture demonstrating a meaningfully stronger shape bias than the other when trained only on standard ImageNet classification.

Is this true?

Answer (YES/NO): NO